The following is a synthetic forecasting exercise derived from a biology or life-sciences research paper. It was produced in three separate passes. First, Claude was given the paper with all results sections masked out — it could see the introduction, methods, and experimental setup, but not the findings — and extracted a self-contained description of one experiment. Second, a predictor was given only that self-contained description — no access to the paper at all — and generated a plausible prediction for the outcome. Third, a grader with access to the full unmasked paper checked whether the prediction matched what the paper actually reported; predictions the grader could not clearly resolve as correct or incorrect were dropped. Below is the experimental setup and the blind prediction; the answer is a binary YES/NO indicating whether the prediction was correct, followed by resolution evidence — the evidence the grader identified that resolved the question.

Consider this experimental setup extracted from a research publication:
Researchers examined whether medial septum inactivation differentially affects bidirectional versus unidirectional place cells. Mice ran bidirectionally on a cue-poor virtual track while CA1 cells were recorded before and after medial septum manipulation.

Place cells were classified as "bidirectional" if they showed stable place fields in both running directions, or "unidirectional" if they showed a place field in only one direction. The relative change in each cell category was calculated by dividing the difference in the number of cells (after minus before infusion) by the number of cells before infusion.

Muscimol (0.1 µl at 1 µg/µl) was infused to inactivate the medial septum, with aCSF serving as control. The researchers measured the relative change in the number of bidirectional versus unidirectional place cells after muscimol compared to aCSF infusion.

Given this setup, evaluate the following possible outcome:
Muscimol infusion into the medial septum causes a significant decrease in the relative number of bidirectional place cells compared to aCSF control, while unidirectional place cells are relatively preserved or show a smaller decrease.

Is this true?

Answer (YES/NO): YES